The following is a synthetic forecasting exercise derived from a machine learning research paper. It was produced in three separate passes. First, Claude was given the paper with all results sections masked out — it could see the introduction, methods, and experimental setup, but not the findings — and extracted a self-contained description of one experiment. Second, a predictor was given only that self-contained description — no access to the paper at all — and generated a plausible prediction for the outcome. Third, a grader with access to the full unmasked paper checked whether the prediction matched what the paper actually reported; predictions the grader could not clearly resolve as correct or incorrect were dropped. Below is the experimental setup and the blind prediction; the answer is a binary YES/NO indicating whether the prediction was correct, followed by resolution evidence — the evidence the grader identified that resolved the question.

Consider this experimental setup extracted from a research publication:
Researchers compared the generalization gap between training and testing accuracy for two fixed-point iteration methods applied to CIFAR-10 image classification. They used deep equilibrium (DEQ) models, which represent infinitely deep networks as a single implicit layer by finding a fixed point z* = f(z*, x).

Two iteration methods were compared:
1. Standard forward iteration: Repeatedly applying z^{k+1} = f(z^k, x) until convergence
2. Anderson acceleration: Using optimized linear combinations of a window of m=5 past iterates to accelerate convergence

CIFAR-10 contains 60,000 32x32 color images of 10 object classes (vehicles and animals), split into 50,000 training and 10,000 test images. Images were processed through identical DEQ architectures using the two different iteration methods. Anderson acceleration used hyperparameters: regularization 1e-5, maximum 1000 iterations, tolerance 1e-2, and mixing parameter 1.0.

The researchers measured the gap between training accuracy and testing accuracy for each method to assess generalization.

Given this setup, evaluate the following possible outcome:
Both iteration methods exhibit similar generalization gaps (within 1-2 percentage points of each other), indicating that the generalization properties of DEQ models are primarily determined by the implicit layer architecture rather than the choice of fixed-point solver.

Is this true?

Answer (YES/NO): NO